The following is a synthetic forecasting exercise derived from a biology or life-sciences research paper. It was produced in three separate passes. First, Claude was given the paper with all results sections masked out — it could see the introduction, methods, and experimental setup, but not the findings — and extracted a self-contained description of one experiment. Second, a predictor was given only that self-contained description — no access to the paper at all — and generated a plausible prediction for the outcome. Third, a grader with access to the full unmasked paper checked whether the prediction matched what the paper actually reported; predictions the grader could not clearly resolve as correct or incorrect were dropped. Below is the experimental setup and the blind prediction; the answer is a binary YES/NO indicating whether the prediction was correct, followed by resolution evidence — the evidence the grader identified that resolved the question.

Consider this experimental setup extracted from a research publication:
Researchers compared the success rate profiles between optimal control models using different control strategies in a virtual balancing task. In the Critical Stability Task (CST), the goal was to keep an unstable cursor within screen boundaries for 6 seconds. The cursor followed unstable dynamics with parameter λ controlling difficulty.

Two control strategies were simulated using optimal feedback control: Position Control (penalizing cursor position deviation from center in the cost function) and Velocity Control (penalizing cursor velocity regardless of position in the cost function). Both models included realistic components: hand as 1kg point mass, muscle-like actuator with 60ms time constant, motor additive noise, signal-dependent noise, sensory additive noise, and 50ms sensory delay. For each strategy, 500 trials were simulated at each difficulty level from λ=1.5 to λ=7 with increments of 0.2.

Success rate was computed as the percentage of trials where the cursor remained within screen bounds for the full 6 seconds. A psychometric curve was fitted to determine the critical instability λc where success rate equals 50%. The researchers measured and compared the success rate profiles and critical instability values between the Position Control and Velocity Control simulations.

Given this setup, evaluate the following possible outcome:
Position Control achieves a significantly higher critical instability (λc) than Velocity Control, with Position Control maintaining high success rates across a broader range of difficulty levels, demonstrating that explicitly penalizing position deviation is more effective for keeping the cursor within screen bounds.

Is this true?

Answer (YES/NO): NO